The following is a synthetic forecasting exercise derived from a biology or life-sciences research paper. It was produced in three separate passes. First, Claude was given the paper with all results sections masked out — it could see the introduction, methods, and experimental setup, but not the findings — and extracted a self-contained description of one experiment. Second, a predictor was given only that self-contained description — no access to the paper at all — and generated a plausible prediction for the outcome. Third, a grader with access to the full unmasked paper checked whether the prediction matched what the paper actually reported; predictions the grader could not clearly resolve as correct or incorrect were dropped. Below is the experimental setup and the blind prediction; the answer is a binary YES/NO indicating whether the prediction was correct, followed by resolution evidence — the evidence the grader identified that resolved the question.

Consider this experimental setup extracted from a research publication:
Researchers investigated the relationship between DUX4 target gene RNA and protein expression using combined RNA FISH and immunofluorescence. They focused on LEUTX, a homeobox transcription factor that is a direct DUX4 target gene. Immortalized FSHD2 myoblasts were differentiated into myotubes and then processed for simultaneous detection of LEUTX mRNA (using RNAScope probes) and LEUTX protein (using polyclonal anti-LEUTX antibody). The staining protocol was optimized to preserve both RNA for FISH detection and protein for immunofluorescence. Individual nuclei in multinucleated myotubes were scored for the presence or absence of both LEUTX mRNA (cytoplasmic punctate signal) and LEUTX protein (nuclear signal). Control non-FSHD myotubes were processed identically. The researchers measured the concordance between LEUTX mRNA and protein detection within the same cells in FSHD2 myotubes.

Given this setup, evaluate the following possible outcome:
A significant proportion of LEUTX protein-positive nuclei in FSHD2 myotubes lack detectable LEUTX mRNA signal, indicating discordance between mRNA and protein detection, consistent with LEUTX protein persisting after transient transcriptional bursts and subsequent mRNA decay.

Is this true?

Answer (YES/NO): NO